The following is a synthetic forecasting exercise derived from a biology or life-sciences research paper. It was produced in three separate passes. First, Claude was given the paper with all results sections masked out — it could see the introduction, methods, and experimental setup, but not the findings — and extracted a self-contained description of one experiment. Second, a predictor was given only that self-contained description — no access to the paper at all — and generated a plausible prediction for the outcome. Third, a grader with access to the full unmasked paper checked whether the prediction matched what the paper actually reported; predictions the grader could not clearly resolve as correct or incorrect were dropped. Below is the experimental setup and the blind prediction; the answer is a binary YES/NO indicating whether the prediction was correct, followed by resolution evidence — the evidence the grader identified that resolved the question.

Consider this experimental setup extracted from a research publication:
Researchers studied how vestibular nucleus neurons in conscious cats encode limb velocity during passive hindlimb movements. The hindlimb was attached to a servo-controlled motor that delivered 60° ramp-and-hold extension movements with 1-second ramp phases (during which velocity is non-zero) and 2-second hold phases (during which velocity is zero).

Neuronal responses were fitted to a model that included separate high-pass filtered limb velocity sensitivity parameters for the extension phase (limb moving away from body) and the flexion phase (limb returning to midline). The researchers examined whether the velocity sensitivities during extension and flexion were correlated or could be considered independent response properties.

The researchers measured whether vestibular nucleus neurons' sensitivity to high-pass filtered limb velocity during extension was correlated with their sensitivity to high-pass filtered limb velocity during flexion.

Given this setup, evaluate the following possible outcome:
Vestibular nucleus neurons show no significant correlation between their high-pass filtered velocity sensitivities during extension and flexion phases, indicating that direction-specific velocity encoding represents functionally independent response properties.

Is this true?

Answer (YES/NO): NO